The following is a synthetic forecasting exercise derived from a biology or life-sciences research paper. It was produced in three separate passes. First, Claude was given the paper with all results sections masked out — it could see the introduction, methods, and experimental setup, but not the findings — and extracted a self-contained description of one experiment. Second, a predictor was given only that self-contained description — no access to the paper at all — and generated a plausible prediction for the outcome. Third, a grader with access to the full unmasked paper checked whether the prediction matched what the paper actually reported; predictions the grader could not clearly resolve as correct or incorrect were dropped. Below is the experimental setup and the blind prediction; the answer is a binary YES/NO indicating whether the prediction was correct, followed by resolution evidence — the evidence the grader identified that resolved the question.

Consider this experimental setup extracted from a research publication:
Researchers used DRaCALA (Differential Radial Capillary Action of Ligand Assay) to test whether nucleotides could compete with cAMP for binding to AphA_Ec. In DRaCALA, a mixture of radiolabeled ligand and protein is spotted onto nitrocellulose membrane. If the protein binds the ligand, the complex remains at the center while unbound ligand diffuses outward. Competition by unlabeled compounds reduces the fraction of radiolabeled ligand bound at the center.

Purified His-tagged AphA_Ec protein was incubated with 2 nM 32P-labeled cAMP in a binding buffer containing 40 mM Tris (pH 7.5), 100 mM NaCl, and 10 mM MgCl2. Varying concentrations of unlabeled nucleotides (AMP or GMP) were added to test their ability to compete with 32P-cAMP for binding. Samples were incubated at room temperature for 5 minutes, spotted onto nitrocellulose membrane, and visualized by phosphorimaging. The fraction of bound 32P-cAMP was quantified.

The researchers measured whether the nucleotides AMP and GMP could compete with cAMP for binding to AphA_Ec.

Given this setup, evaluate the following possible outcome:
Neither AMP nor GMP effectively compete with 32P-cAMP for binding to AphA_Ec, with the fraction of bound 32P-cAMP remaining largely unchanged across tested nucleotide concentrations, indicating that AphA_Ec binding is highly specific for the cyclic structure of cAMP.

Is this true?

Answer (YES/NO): NO